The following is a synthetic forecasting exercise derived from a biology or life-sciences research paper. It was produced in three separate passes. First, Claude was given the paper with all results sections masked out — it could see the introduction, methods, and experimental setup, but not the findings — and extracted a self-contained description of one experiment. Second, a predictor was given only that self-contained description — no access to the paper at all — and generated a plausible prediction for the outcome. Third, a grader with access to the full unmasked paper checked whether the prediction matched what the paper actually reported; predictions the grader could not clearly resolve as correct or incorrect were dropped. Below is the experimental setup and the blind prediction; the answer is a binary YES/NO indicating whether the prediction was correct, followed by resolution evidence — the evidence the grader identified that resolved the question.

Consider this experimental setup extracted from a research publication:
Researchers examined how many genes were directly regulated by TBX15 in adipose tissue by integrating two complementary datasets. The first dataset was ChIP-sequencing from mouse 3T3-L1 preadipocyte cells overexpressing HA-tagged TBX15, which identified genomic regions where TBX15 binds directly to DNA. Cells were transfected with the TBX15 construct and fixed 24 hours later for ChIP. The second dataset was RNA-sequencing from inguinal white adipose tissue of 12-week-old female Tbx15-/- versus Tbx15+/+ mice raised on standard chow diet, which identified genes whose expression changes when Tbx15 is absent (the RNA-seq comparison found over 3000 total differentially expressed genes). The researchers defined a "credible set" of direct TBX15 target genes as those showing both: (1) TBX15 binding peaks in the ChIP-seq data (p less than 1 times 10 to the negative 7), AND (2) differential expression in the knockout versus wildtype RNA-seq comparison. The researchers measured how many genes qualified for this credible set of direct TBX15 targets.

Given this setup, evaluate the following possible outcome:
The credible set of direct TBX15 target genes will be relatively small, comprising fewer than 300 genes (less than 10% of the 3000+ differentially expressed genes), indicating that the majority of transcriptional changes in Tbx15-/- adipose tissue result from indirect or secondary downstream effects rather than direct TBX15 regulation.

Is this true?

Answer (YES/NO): YES